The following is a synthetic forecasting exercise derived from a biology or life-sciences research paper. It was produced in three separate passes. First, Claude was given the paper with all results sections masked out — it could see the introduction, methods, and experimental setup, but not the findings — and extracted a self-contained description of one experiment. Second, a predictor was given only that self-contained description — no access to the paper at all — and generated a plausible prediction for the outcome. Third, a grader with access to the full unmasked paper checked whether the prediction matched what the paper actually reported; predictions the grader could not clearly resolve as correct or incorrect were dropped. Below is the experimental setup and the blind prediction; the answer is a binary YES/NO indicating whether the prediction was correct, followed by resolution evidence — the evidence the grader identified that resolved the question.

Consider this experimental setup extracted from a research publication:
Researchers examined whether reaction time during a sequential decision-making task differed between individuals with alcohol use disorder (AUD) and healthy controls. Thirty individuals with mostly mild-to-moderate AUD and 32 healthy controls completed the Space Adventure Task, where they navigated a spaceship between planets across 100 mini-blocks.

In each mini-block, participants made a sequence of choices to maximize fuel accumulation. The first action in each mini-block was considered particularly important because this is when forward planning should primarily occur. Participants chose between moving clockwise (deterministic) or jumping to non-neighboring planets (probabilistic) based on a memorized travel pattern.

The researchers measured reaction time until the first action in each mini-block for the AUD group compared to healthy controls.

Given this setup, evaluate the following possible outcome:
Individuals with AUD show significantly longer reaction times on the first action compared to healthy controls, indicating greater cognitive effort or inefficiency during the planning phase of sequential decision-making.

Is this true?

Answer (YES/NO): YES